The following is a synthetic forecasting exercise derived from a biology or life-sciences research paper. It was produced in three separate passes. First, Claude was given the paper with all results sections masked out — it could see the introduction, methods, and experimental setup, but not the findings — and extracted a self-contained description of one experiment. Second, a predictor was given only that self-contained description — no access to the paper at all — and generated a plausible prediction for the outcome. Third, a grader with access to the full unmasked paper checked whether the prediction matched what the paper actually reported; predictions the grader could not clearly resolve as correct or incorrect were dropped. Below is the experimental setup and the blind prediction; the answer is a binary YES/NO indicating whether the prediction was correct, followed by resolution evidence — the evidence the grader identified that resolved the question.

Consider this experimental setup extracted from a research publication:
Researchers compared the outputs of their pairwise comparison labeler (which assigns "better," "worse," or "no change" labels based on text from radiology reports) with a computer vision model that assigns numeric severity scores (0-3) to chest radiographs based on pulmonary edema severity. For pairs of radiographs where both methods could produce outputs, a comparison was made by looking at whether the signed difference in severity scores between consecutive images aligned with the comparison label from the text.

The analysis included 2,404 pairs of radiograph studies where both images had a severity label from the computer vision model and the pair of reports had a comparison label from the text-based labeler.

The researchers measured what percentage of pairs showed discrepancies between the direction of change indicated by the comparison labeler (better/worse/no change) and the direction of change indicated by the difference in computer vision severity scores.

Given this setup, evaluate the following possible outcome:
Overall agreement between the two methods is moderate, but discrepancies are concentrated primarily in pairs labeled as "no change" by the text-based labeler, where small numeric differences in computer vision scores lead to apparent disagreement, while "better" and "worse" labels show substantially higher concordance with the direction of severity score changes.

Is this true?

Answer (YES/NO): NO